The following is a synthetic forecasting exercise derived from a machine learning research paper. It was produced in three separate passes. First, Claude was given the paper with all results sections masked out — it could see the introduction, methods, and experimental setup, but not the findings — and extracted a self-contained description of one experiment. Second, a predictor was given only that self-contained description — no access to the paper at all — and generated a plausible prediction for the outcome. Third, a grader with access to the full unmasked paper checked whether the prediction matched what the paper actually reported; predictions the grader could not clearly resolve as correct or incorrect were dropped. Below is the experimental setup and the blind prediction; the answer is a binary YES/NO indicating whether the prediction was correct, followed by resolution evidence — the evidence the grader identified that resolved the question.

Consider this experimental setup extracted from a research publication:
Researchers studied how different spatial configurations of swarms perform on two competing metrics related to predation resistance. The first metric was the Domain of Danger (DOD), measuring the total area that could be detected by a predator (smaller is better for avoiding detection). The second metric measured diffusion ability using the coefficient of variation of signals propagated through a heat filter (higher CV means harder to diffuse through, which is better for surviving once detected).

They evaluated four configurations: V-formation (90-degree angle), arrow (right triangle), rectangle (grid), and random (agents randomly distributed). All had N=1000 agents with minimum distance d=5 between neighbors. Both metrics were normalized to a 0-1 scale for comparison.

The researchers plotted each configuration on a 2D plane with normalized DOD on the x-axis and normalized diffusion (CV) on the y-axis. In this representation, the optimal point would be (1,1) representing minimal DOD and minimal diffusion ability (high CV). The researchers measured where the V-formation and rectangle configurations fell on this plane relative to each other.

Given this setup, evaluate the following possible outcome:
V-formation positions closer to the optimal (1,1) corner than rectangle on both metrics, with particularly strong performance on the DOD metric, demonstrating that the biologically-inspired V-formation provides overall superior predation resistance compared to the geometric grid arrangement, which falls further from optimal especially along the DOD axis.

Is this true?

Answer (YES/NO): NO